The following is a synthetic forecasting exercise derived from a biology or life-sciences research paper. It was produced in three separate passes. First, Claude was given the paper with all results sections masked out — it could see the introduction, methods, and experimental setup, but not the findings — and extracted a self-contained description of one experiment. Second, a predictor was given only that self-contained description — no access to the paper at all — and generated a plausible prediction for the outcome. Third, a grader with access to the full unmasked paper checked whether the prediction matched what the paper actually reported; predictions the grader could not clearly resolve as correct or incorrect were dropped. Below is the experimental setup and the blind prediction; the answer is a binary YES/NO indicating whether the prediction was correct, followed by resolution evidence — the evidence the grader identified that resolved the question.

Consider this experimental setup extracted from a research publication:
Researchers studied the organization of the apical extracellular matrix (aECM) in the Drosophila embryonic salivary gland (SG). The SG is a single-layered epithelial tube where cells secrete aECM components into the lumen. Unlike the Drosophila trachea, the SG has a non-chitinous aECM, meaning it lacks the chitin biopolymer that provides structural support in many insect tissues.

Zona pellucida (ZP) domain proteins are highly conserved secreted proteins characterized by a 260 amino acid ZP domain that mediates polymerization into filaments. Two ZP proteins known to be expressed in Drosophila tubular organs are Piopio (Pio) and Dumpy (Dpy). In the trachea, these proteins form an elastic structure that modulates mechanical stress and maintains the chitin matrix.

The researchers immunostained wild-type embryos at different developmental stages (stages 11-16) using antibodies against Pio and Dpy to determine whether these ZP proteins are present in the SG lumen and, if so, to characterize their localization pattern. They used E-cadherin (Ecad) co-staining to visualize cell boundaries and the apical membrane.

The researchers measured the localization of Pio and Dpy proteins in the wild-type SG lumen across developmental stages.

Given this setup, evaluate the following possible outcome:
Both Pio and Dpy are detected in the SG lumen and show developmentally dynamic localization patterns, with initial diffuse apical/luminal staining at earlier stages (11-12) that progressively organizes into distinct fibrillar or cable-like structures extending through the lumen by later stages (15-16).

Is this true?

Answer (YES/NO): NO